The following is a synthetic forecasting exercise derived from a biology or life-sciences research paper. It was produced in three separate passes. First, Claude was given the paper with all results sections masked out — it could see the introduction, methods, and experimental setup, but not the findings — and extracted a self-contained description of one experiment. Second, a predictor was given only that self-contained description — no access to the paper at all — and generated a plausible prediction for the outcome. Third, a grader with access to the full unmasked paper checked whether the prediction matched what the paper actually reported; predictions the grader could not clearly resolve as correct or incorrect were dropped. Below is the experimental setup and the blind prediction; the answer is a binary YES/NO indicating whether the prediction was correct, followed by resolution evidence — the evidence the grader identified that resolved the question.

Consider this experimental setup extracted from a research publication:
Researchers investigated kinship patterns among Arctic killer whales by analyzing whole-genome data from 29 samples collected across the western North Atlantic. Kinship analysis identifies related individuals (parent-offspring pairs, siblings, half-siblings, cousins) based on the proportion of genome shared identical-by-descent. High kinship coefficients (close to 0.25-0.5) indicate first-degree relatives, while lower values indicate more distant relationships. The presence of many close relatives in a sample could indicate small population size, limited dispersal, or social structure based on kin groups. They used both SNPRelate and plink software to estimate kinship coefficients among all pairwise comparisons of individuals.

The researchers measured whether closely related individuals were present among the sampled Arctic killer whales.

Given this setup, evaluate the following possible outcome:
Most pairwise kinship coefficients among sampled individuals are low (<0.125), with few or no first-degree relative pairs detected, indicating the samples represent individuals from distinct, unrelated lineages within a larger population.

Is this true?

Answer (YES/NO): NO